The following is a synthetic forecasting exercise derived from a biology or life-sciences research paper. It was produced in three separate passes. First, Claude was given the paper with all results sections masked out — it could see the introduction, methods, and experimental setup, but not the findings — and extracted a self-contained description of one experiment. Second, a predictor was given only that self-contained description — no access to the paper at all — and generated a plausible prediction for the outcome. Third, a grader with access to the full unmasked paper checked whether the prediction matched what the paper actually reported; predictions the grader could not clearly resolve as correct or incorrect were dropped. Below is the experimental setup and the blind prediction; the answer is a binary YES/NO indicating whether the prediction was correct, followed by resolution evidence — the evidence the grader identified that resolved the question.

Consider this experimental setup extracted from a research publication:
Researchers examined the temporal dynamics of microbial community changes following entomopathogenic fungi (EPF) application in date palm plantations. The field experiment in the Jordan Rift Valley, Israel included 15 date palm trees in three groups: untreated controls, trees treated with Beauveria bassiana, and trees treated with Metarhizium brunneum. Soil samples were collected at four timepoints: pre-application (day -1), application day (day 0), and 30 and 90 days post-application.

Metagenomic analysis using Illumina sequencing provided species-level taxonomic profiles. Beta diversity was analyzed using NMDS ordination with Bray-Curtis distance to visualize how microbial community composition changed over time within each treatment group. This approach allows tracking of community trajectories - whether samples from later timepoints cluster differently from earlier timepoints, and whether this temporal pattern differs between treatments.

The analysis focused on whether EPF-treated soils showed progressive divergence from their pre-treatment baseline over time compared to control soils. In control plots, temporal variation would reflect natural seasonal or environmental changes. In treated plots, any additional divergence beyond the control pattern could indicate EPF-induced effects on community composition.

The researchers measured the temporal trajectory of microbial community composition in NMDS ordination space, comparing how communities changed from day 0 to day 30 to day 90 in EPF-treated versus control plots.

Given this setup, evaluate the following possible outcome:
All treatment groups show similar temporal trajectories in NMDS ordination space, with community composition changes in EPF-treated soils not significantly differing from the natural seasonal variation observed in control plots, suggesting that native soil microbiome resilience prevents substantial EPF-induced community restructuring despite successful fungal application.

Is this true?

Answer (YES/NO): NO